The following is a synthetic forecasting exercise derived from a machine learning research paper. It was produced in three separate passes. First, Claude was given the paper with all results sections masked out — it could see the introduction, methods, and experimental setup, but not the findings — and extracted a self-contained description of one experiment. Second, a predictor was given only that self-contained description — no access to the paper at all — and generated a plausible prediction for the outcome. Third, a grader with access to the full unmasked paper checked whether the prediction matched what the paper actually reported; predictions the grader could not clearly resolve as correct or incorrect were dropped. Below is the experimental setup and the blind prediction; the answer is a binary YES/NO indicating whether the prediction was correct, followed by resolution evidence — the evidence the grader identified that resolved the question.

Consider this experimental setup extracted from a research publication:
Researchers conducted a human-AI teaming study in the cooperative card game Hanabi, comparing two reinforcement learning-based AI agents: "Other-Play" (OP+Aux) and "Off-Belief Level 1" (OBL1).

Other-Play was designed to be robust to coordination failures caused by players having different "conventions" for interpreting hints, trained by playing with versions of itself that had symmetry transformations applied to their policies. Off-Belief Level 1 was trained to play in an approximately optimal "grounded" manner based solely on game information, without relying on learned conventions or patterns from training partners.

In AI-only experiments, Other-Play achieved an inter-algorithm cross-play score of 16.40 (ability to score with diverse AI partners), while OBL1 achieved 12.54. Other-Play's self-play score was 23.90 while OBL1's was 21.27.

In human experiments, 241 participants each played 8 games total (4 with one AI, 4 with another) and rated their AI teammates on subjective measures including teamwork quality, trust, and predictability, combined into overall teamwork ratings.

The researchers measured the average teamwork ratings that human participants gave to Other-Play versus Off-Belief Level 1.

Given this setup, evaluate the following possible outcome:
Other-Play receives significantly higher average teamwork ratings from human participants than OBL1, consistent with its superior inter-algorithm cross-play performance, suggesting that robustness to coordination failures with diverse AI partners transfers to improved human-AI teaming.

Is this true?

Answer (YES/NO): NO